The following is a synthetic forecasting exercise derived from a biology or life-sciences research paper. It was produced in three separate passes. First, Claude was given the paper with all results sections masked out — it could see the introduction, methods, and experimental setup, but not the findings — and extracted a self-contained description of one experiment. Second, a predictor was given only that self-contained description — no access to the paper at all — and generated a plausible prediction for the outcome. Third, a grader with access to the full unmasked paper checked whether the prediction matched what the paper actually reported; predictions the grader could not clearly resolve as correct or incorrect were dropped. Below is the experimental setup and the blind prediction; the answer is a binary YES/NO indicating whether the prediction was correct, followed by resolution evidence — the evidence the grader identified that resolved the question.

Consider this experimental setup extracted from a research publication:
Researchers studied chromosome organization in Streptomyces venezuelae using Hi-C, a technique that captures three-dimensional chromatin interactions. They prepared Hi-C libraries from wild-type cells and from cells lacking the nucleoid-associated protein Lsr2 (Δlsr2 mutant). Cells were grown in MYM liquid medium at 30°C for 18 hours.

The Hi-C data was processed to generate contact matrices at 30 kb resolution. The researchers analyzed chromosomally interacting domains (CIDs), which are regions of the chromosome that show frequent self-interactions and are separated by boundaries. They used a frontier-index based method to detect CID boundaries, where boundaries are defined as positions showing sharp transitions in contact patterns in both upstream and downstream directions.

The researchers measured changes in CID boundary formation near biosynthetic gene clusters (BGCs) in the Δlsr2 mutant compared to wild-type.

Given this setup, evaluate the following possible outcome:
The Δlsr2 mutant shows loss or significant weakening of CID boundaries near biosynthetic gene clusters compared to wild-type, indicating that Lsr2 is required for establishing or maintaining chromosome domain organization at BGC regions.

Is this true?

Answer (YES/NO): NO